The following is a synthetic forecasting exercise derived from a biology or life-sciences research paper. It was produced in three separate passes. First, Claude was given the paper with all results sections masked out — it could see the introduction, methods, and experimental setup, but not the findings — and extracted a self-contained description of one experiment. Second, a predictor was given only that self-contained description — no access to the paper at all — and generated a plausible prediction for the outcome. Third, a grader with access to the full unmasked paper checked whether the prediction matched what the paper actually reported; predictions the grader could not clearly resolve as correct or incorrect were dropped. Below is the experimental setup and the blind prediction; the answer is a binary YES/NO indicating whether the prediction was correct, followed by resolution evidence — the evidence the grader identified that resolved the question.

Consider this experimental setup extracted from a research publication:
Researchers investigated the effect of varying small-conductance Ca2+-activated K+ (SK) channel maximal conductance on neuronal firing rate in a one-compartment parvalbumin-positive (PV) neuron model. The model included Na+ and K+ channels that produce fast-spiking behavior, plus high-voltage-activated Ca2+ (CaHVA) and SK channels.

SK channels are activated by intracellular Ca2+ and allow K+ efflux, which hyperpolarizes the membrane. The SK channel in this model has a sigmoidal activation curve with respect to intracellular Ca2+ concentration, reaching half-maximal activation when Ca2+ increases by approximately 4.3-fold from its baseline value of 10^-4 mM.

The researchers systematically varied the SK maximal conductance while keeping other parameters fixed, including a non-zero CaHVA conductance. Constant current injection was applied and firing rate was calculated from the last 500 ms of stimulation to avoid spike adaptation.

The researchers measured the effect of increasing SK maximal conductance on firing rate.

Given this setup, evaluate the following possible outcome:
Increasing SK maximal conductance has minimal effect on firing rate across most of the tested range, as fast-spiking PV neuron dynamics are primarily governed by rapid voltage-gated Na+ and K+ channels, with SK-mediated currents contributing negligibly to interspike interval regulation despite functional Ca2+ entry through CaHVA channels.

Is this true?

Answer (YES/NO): NO